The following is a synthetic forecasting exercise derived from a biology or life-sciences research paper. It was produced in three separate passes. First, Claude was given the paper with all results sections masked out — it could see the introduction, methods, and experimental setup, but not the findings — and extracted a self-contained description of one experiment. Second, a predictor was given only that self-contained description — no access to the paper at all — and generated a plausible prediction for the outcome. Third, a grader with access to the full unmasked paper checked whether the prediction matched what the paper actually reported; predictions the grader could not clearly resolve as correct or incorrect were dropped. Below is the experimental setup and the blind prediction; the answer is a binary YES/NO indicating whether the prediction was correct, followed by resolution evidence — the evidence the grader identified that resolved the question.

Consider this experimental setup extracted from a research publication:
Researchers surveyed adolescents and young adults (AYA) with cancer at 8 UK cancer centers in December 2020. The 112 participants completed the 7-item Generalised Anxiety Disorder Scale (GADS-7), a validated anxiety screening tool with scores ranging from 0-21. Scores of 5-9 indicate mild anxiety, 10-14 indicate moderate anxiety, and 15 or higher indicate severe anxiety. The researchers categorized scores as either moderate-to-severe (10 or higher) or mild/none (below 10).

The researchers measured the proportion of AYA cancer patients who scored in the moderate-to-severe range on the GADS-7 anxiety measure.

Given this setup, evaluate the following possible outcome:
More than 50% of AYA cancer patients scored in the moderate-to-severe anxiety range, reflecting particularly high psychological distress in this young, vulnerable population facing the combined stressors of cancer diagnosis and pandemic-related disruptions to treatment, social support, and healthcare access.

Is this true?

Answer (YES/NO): NO